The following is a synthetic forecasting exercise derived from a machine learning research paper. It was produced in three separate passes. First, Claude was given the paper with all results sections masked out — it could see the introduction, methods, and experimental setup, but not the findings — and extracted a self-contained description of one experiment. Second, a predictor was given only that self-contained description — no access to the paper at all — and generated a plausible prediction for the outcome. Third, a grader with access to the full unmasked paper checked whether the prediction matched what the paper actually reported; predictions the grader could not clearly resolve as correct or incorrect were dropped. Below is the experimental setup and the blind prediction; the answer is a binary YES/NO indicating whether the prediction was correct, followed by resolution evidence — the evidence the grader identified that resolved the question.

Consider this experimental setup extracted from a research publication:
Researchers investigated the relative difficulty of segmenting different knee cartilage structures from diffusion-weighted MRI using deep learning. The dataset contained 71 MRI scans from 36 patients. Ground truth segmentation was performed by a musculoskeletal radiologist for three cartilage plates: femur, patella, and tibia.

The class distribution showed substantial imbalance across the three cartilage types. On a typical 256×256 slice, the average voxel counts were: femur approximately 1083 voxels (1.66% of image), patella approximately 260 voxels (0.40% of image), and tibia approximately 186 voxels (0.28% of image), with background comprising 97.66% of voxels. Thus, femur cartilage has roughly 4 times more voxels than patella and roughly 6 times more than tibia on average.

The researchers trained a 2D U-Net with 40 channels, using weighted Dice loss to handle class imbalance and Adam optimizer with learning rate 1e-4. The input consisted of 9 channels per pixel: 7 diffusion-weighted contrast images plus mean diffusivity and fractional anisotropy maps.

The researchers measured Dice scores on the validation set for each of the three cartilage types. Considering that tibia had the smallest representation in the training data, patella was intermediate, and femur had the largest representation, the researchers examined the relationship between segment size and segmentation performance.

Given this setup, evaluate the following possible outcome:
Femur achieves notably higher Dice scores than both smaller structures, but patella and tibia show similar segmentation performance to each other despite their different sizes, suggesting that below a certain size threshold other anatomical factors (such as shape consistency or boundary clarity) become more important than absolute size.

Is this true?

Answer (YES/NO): NO